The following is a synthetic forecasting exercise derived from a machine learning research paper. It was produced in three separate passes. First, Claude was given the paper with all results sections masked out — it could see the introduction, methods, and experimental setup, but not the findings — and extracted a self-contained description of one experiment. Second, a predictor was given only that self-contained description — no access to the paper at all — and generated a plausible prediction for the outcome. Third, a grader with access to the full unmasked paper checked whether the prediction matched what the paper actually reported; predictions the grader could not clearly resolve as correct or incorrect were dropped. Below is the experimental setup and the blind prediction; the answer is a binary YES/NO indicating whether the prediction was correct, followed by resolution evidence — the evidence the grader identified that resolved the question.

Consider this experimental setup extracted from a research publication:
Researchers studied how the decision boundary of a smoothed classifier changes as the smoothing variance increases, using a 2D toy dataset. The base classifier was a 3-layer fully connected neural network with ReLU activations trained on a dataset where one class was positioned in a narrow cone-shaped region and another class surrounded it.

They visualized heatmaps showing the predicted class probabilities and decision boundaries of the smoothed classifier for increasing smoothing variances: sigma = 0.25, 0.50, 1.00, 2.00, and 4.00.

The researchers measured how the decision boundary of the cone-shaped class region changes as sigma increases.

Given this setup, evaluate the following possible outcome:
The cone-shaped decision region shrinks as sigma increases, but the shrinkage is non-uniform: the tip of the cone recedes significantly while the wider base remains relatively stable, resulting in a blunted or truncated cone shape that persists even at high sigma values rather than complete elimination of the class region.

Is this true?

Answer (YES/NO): NO